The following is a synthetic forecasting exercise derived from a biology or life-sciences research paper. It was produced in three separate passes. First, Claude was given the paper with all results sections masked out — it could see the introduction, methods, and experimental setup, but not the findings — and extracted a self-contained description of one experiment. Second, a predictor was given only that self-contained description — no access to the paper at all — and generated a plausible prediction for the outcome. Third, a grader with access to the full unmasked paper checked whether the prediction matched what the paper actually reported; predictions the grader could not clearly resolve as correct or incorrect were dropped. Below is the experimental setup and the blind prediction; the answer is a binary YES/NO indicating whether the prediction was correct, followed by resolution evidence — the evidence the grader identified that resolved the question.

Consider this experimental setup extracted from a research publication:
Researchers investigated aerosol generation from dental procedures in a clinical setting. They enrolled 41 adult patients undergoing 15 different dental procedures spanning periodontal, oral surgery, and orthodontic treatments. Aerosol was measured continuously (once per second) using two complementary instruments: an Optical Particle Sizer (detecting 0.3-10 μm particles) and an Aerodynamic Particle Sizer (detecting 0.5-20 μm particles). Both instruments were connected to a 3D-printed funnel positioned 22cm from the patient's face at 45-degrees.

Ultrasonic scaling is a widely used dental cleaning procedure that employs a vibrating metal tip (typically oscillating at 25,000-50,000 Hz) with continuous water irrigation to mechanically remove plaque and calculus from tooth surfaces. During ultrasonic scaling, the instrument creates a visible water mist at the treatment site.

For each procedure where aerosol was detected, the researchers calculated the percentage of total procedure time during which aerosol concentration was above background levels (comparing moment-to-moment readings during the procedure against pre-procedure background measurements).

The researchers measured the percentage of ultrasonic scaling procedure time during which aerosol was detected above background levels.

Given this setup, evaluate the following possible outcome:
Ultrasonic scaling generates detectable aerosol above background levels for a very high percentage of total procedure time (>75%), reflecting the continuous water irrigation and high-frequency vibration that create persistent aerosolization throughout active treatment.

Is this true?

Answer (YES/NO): NO